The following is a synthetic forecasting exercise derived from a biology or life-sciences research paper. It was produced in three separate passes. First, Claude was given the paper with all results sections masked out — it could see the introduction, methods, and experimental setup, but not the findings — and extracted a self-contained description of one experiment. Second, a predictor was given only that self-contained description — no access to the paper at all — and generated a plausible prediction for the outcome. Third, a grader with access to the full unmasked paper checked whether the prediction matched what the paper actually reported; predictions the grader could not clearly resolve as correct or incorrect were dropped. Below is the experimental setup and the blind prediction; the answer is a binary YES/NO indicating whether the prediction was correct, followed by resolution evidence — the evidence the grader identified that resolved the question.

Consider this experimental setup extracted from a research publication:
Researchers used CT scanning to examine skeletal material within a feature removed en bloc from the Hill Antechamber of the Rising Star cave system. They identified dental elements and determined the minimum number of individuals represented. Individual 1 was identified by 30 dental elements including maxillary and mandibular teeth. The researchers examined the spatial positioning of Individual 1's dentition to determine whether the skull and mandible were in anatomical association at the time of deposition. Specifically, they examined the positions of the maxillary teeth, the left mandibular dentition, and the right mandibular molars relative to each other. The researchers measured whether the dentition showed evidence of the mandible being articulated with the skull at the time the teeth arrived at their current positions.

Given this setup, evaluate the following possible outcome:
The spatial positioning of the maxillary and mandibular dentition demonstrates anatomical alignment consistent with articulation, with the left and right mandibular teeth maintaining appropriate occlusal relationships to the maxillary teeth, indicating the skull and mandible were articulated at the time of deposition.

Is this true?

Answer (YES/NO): YES